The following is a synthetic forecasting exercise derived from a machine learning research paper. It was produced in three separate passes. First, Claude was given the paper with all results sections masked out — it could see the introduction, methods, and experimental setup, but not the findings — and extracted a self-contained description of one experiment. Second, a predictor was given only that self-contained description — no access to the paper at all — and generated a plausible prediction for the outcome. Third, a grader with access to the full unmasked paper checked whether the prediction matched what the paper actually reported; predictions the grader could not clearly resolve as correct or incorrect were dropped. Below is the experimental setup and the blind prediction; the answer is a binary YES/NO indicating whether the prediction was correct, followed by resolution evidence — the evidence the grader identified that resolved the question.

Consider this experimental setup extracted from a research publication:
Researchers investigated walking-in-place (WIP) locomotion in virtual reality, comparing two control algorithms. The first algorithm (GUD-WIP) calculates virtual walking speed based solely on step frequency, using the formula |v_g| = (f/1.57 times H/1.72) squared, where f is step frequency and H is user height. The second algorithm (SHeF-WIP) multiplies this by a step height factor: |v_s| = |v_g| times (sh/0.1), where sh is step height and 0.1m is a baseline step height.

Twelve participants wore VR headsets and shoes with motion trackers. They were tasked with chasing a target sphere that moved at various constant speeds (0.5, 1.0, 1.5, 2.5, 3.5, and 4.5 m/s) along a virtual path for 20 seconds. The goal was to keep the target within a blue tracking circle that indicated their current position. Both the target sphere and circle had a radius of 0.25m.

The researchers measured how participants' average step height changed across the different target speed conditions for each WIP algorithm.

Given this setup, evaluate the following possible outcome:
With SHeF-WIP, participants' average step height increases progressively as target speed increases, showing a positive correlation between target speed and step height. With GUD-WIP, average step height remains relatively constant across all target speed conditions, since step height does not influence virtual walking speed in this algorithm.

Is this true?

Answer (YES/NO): NO